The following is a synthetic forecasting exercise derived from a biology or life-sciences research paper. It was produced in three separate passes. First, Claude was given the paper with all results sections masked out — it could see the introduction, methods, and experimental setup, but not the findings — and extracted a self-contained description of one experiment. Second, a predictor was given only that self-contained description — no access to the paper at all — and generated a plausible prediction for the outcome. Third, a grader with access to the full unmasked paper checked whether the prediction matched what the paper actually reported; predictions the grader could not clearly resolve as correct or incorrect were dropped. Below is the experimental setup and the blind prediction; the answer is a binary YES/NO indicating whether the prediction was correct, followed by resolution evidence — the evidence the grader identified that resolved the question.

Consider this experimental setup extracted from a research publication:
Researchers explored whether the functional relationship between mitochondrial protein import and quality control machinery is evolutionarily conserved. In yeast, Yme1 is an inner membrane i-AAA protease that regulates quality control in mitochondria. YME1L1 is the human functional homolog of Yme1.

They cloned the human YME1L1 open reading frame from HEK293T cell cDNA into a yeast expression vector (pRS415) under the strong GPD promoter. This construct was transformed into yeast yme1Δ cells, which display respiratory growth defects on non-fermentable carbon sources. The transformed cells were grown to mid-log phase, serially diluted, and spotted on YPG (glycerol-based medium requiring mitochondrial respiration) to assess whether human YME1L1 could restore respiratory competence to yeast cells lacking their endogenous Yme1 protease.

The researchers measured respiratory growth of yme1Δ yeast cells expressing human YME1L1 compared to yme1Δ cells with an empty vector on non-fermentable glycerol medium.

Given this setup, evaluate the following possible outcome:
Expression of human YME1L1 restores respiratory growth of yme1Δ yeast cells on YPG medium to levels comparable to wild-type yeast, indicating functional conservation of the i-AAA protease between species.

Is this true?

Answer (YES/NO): NO